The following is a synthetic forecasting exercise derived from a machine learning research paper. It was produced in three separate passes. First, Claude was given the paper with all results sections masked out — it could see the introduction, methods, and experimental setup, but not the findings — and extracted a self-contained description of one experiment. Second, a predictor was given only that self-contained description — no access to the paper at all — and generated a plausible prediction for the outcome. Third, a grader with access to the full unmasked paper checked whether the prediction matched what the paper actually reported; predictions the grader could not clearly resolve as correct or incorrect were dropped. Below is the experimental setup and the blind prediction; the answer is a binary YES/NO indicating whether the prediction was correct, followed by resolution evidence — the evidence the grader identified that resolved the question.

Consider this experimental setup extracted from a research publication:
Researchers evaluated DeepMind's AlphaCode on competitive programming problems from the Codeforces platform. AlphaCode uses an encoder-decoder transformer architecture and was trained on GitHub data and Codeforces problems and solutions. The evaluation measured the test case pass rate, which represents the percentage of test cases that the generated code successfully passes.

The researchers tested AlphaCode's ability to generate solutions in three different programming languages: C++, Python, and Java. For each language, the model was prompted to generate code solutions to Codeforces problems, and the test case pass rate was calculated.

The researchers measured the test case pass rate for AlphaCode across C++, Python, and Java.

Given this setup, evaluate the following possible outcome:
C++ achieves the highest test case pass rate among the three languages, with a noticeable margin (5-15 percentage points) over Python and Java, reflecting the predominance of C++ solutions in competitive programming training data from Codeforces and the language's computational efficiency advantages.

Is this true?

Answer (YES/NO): NO